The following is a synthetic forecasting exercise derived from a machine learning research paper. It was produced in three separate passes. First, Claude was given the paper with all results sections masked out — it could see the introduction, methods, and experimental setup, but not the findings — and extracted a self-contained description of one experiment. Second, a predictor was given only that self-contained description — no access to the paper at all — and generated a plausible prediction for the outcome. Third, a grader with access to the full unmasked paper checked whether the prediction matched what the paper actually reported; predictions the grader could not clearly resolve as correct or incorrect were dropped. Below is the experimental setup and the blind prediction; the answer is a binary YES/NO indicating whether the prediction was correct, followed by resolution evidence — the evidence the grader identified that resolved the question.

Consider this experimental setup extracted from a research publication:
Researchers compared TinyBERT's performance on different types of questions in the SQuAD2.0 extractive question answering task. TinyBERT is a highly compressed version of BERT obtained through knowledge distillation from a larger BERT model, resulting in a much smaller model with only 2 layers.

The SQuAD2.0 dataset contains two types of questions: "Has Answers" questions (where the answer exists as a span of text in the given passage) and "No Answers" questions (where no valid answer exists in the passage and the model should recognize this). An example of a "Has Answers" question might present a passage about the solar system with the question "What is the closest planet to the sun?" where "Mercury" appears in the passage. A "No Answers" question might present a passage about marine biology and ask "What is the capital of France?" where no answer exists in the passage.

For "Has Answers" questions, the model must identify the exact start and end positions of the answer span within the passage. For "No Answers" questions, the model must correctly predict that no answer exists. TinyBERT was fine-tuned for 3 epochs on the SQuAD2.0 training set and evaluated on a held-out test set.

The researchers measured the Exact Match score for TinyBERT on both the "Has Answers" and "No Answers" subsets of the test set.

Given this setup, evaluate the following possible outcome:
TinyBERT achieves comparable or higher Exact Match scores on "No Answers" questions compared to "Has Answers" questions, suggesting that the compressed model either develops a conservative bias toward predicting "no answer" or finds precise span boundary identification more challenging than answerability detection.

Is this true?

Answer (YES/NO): YES